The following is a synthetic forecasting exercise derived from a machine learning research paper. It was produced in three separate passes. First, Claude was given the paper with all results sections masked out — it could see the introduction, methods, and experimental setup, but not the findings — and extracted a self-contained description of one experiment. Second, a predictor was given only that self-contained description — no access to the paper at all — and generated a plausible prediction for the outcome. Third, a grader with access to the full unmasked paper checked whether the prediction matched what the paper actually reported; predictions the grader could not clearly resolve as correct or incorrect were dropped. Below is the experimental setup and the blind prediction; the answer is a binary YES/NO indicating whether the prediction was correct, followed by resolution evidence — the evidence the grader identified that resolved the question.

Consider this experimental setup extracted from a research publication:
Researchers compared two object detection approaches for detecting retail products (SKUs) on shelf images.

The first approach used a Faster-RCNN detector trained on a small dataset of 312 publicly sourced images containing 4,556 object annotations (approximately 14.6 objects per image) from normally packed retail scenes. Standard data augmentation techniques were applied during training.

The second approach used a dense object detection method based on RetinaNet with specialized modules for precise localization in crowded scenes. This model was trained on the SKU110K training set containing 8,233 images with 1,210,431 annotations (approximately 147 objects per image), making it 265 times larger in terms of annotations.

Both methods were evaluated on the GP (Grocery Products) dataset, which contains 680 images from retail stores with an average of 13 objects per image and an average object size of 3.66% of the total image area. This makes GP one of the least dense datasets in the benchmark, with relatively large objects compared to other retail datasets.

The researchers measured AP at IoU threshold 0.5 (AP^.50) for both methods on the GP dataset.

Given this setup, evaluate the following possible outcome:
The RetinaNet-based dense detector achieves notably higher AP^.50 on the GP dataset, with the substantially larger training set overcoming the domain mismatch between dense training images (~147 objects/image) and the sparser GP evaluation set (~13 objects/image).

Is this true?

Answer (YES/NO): NO